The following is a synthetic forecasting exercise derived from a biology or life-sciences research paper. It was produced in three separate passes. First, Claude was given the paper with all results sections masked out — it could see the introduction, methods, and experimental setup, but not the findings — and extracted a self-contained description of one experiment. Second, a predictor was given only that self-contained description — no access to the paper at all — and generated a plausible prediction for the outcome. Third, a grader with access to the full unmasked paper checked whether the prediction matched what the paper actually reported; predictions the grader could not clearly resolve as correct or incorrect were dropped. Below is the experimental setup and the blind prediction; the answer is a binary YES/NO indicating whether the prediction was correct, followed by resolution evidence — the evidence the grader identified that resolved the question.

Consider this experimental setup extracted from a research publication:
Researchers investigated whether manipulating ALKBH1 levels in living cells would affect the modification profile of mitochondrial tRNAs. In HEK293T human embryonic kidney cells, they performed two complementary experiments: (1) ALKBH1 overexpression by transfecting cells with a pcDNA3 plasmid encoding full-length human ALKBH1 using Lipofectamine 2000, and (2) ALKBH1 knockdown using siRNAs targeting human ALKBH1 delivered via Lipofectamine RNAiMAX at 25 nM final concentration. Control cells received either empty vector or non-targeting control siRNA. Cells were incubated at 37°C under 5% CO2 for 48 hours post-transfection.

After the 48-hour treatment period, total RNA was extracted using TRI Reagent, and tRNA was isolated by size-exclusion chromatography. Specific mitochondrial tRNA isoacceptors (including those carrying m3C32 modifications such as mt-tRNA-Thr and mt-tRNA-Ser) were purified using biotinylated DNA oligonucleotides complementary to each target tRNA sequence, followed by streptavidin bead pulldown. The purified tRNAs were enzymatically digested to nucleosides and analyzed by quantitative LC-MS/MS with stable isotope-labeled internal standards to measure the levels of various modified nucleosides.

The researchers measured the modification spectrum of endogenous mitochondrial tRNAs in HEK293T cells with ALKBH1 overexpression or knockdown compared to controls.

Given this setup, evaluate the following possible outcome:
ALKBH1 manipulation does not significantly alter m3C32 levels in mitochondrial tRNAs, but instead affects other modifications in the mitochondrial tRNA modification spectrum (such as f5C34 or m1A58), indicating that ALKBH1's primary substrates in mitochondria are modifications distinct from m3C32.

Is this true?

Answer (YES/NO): NO